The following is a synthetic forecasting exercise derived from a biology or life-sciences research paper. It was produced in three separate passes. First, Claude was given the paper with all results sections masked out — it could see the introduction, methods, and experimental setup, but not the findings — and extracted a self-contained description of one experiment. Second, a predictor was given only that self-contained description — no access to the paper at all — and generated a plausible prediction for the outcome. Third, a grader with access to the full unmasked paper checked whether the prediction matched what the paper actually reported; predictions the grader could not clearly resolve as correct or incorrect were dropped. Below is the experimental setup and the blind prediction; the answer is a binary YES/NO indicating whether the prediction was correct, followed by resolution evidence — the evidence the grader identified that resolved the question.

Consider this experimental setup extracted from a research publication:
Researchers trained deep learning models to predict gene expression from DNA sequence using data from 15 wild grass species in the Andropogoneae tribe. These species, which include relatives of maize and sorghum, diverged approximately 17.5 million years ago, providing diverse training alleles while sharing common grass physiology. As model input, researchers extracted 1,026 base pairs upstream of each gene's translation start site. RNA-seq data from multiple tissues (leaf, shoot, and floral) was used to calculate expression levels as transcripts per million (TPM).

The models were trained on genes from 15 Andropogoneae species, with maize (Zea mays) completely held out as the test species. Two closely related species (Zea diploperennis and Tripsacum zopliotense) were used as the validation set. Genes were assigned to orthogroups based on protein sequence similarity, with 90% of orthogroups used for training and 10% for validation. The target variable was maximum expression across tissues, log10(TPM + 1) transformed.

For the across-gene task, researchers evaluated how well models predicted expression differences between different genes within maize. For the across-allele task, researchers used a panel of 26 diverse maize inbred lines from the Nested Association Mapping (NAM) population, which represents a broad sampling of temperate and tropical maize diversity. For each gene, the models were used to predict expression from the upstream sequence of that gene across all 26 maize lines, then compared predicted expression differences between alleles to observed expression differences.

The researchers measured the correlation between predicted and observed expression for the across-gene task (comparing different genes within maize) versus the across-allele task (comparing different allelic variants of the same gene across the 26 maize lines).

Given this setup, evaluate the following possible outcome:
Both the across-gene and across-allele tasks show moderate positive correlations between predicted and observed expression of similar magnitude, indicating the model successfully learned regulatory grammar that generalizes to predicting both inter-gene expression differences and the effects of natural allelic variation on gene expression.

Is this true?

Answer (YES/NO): NO